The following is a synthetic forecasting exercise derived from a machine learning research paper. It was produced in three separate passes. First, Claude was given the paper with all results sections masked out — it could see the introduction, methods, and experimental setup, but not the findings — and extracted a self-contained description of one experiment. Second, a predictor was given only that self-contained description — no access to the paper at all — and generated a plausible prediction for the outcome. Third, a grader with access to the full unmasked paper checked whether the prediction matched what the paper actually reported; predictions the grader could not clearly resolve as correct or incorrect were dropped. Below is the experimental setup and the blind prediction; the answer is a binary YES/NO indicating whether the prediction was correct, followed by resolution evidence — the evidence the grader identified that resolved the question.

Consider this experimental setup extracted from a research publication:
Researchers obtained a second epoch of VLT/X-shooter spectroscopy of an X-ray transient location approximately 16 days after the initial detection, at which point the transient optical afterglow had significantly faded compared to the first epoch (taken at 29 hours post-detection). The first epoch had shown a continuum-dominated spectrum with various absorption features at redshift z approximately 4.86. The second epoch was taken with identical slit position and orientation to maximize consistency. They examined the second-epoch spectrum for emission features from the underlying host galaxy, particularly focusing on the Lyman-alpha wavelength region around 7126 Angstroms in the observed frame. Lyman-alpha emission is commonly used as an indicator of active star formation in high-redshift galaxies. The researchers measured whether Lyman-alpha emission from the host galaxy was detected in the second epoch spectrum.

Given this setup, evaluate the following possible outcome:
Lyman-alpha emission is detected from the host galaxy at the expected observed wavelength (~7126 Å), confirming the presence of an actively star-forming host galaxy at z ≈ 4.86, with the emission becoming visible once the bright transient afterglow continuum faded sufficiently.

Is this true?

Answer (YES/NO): YES